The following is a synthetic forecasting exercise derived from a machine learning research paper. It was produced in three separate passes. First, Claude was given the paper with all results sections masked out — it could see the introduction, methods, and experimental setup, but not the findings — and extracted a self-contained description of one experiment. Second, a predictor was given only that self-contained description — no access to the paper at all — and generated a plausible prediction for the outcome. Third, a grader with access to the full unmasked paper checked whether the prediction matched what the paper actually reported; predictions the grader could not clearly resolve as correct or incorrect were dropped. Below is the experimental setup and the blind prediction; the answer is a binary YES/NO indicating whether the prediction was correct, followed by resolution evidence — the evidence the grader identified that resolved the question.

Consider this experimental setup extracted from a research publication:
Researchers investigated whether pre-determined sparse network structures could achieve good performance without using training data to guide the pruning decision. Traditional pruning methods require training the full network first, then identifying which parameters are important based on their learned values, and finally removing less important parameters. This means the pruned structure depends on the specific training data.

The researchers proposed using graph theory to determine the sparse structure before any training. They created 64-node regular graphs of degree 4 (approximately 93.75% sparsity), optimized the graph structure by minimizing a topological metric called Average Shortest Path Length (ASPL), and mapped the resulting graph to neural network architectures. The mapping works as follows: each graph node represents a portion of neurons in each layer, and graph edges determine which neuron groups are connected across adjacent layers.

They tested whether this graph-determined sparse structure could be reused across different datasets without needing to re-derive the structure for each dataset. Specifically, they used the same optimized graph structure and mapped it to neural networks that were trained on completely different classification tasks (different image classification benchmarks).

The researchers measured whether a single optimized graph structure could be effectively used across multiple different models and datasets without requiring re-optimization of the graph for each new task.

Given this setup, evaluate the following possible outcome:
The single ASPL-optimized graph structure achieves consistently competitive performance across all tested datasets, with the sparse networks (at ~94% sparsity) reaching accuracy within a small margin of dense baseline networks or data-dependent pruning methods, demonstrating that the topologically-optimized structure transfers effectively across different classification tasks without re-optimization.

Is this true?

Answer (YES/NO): YES